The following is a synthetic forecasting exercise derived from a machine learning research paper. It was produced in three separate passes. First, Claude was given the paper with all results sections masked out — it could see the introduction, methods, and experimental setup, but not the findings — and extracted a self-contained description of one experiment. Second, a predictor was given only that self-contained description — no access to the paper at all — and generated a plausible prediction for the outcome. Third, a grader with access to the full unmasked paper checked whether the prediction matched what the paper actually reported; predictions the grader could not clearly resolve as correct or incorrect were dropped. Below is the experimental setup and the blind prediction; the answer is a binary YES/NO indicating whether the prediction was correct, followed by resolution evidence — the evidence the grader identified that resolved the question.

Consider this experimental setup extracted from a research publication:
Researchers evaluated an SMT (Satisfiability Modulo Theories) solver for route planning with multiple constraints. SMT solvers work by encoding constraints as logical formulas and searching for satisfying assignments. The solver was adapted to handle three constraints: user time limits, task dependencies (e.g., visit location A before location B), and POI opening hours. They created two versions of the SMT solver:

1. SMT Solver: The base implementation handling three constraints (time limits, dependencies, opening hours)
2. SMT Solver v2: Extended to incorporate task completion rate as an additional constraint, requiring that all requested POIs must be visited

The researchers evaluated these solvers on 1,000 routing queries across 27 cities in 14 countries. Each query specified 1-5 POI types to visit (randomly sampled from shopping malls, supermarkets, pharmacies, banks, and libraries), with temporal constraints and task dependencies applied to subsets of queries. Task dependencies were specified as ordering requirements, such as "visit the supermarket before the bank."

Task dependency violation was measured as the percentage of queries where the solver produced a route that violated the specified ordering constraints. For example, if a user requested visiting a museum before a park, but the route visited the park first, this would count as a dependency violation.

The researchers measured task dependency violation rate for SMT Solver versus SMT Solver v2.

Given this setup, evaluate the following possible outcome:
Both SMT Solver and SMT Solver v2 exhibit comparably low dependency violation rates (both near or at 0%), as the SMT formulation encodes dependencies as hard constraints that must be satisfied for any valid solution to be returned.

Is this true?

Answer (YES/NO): NO